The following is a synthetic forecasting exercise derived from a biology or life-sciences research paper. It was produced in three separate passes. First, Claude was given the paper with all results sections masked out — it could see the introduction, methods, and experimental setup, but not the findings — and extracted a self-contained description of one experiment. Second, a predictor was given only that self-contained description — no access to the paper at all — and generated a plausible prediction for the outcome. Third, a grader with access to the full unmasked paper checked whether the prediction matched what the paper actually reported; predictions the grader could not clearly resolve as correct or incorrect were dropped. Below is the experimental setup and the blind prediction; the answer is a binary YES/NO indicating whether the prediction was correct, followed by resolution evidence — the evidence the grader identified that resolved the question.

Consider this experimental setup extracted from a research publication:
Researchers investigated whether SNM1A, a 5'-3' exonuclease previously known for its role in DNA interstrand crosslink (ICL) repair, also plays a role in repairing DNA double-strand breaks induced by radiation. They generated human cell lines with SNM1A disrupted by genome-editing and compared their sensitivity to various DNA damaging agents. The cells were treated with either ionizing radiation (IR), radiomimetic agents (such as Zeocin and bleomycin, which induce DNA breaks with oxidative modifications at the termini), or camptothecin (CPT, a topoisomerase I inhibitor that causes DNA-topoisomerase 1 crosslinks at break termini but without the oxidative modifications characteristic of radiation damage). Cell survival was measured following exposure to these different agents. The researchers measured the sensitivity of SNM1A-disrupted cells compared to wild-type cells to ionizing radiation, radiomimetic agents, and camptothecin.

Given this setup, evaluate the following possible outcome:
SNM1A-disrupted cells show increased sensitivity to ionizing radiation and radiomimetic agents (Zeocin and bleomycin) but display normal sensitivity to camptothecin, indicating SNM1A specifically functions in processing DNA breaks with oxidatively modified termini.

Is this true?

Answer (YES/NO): YES